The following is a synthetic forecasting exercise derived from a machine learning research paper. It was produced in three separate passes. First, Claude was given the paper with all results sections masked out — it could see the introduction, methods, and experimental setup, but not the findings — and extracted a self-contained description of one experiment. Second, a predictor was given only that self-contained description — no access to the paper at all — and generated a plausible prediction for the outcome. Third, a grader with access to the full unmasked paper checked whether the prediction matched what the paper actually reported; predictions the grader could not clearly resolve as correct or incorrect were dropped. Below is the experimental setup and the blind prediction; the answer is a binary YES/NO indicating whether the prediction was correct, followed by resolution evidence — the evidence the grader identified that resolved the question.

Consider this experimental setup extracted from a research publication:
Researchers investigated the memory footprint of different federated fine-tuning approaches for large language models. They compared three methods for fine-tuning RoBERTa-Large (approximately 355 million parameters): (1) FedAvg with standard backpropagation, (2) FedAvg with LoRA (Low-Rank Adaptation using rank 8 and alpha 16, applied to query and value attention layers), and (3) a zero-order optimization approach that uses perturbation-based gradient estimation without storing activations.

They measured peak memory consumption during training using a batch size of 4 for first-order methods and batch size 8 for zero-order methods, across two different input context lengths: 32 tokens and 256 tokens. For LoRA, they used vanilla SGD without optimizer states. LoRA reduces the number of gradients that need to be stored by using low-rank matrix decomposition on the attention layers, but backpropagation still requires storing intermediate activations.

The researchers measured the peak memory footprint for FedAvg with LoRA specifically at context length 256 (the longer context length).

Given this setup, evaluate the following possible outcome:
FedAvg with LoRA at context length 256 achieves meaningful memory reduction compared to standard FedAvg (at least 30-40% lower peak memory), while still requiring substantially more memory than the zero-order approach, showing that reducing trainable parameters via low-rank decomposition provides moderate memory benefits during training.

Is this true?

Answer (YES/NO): NO